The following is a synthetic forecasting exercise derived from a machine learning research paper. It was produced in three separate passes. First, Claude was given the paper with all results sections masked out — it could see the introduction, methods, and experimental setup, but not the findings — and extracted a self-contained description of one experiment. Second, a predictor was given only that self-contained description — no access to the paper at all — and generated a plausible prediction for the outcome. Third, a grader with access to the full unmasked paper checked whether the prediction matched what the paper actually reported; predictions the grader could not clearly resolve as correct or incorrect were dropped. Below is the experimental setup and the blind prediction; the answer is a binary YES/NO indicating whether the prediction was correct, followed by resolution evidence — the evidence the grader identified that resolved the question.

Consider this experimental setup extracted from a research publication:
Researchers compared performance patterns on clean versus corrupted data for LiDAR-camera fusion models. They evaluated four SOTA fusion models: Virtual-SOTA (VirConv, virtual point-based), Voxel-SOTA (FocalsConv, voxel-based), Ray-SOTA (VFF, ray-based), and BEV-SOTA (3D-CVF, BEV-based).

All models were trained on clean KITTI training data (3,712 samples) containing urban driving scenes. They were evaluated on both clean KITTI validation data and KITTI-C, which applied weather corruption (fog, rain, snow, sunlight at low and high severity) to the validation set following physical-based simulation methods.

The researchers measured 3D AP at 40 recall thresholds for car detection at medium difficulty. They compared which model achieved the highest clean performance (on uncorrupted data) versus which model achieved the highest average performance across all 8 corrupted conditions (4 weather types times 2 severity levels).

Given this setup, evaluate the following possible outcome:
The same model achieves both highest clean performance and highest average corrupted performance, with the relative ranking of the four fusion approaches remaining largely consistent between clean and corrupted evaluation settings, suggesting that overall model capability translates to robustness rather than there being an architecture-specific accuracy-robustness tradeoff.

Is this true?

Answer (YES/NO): NO